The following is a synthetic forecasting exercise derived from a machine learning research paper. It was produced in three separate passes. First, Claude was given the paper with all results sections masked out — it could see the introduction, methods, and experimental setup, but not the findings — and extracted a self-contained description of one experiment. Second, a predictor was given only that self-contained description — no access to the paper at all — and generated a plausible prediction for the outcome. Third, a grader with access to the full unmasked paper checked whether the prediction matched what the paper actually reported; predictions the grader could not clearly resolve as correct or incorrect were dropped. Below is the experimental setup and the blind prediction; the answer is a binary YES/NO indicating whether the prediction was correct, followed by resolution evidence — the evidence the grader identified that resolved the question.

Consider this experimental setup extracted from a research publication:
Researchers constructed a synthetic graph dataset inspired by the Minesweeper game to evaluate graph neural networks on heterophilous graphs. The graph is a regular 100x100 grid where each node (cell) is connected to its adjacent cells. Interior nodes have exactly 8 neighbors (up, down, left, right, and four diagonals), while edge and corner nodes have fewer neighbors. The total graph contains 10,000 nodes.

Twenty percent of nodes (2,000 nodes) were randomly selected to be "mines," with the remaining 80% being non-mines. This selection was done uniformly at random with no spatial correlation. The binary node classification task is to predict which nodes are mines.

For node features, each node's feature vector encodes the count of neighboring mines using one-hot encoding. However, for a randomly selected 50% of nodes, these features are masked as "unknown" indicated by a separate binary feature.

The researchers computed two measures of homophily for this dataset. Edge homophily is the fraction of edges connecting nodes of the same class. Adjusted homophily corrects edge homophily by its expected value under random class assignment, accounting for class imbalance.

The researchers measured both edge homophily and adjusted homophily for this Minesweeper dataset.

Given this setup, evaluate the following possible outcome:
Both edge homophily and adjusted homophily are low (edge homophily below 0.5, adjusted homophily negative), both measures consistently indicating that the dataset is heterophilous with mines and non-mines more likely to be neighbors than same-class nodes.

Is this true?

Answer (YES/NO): NO